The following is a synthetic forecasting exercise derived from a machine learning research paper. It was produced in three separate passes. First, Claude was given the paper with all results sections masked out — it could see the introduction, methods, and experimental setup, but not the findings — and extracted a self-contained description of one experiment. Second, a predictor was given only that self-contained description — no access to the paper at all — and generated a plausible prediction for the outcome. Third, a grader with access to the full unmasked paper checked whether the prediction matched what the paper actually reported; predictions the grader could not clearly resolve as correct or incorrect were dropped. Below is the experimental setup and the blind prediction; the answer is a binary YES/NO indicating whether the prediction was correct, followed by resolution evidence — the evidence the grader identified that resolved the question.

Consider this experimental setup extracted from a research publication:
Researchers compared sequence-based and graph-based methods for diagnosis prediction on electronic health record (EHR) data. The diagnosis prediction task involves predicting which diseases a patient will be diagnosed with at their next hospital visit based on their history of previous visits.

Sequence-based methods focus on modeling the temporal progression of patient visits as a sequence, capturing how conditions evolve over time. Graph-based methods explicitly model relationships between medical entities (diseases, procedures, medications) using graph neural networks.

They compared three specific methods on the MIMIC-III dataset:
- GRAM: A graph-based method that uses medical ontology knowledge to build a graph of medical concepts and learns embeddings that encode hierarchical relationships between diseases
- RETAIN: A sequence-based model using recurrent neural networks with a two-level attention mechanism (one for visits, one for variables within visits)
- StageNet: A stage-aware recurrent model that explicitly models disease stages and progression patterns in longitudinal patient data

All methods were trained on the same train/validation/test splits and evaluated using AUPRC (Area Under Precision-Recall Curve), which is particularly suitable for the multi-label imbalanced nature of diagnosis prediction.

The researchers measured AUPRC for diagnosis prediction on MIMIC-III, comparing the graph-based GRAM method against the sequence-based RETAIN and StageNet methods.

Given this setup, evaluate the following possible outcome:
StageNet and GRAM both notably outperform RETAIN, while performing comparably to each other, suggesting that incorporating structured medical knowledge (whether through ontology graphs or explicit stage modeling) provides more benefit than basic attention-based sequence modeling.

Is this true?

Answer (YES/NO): NO